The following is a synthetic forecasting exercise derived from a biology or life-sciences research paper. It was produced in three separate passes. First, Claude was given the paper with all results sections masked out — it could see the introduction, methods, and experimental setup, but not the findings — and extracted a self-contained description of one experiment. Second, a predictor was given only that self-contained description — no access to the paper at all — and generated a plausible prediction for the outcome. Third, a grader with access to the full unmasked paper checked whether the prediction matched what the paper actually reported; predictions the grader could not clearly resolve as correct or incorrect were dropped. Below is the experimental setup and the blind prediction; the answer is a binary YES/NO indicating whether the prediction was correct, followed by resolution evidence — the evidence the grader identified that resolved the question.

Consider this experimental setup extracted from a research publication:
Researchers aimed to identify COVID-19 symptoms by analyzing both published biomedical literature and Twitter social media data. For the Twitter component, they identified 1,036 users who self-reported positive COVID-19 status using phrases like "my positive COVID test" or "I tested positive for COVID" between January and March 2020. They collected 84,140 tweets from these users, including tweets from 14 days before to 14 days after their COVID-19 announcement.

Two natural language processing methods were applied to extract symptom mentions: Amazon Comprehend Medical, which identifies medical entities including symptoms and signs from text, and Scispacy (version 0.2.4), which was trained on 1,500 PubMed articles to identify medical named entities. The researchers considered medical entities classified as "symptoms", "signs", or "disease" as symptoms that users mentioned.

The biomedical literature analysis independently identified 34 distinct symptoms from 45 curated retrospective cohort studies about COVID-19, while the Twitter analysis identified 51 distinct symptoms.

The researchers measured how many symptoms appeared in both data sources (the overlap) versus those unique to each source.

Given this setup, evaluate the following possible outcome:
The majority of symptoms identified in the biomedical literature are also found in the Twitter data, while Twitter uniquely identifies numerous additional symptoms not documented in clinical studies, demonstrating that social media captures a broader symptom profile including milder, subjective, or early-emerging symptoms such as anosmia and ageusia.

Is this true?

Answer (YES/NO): YES